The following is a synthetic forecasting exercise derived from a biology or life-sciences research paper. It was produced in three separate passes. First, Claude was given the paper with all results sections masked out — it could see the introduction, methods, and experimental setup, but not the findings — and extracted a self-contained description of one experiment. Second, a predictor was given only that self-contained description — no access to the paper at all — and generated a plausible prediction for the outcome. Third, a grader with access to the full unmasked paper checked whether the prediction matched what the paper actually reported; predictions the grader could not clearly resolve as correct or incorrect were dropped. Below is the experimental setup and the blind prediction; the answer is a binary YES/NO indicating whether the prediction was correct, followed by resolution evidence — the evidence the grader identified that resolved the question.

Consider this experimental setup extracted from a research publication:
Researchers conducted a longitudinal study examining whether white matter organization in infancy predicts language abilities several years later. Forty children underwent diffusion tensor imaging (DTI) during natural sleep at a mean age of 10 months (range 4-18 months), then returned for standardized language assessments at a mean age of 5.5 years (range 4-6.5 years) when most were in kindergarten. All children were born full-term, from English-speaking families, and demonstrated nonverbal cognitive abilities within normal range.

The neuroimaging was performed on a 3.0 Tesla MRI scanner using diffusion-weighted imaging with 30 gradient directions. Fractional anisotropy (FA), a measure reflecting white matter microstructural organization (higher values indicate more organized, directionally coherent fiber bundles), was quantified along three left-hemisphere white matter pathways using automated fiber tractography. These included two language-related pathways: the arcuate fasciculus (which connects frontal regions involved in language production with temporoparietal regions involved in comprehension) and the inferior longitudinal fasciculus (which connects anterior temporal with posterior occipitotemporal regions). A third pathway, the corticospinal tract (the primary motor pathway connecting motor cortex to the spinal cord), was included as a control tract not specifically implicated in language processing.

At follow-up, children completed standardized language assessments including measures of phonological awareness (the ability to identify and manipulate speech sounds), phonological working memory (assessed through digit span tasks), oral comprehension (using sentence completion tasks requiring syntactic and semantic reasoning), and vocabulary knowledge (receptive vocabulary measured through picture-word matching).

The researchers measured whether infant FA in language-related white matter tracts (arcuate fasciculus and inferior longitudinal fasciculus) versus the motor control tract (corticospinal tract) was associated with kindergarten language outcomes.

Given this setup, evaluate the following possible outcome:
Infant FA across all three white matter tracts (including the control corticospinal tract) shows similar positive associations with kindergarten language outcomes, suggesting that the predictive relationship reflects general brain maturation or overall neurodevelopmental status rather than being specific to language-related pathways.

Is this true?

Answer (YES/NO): NO